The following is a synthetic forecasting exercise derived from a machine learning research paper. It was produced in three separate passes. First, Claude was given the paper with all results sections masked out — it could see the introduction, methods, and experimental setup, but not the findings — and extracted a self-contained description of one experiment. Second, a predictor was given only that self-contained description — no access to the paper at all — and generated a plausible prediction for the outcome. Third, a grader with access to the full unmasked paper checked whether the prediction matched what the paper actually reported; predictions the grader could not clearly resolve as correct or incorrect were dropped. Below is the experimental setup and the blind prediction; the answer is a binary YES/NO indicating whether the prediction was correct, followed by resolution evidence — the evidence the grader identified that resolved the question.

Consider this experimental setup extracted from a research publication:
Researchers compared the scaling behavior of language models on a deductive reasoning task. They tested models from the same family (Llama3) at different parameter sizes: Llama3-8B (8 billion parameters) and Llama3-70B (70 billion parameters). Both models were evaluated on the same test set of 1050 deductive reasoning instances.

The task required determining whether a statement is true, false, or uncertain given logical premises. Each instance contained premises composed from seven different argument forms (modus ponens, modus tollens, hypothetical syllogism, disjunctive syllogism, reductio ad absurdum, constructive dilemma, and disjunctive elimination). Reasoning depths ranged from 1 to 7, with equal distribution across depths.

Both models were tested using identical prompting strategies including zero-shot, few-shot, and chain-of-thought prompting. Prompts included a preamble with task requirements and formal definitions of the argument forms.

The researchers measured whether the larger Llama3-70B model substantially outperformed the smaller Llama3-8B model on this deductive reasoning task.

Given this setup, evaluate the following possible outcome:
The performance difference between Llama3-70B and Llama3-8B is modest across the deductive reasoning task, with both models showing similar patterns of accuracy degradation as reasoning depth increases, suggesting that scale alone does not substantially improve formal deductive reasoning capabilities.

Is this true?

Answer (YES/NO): YES